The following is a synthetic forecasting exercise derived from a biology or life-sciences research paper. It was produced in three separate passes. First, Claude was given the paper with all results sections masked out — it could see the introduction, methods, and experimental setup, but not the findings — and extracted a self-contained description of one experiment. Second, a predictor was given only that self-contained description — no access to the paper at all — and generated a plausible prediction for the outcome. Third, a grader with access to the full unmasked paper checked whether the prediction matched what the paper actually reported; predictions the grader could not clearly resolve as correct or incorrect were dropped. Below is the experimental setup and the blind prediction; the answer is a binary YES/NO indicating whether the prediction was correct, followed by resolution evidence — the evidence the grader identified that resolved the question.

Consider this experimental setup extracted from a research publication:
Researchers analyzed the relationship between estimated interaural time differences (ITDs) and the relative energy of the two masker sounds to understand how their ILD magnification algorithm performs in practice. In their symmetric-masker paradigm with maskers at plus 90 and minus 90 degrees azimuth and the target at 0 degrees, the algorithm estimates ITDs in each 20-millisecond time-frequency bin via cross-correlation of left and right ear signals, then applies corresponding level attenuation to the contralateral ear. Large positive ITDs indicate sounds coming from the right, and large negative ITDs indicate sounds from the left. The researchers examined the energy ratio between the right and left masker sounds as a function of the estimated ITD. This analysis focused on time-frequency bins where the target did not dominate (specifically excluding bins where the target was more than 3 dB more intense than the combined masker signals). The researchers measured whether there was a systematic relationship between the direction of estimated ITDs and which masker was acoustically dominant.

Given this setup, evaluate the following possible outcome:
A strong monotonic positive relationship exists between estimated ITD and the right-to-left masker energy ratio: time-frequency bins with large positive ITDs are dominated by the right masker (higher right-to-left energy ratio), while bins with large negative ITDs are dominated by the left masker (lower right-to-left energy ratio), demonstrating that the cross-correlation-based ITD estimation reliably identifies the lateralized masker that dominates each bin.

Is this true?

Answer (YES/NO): YES